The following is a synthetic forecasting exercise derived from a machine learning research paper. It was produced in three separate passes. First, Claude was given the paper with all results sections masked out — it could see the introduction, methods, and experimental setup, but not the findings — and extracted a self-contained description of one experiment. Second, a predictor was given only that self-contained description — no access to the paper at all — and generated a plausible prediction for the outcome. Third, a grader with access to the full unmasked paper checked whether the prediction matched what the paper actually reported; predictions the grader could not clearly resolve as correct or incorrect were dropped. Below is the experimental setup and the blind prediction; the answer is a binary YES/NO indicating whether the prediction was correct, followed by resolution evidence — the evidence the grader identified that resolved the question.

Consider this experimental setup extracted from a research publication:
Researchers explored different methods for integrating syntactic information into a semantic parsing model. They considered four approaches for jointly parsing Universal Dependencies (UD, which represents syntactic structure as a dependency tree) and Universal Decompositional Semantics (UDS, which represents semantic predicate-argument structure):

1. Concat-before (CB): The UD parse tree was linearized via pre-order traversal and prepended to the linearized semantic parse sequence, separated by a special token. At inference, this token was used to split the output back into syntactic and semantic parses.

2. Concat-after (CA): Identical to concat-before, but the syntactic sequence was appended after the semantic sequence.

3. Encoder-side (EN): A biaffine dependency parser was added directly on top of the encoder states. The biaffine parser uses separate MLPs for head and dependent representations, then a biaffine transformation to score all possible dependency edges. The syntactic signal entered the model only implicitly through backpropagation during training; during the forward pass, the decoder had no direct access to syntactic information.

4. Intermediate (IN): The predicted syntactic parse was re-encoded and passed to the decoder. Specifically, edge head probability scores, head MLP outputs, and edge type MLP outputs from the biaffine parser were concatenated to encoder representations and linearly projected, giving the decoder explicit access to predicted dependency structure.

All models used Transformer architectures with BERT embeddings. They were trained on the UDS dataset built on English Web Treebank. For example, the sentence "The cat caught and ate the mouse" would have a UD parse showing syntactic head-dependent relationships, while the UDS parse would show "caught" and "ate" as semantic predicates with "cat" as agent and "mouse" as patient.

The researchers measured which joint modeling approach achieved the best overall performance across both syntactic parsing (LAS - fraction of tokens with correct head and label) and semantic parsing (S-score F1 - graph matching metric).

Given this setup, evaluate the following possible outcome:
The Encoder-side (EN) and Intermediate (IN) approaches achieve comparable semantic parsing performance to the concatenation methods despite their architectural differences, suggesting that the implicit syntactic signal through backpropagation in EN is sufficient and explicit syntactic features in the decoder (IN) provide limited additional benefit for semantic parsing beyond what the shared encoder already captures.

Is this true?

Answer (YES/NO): NO